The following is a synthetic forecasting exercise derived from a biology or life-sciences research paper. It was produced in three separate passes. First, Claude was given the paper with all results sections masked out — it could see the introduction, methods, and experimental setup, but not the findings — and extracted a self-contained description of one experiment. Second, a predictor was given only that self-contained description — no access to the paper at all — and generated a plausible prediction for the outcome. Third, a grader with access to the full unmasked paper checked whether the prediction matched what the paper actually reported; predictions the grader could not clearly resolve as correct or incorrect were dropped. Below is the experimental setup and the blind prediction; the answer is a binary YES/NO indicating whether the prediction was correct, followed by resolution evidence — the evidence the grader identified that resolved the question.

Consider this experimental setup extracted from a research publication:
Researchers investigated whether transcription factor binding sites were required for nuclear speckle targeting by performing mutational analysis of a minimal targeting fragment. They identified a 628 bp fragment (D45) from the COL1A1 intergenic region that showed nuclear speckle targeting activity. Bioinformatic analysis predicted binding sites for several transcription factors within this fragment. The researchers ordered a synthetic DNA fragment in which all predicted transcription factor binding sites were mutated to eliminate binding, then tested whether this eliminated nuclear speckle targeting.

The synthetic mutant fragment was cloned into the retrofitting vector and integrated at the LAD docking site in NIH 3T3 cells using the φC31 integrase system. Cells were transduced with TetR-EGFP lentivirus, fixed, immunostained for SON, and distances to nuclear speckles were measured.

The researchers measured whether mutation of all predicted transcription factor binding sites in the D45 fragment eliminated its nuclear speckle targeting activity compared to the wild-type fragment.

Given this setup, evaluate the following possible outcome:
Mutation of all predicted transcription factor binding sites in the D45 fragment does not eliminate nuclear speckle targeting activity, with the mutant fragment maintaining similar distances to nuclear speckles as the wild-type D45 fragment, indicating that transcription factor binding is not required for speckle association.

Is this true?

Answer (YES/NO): NO